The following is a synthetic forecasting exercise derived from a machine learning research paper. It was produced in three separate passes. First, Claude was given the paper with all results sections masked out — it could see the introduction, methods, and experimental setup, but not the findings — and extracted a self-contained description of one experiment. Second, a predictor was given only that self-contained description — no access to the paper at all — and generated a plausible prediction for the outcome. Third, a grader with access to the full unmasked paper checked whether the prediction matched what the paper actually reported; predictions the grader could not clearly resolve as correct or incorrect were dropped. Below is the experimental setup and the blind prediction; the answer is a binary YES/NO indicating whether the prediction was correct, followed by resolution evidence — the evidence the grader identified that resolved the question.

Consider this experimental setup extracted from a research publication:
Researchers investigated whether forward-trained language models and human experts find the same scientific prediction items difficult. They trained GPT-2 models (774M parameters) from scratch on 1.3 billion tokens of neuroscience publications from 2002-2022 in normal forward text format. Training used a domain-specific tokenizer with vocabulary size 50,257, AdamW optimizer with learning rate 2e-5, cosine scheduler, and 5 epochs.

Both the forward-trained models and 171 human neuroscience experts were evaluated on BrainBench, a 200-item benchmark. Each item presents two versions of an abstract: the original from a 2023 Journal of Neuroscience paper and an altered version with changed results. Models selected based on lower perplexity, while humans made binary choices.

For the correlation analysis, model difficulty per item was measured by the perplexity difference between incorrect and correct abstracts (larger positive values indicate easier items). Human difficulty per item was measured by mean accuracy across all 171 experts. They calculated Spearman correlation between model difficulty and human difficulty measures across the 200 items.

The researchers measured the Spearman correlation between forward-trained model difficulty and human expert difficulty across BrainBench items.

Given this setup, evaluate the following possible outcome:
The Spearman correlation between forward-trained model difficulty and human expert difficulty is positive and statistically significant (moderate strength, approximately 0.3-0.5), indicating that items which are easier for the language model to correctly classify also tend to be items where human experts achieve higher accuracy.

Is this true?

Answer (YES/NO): NO